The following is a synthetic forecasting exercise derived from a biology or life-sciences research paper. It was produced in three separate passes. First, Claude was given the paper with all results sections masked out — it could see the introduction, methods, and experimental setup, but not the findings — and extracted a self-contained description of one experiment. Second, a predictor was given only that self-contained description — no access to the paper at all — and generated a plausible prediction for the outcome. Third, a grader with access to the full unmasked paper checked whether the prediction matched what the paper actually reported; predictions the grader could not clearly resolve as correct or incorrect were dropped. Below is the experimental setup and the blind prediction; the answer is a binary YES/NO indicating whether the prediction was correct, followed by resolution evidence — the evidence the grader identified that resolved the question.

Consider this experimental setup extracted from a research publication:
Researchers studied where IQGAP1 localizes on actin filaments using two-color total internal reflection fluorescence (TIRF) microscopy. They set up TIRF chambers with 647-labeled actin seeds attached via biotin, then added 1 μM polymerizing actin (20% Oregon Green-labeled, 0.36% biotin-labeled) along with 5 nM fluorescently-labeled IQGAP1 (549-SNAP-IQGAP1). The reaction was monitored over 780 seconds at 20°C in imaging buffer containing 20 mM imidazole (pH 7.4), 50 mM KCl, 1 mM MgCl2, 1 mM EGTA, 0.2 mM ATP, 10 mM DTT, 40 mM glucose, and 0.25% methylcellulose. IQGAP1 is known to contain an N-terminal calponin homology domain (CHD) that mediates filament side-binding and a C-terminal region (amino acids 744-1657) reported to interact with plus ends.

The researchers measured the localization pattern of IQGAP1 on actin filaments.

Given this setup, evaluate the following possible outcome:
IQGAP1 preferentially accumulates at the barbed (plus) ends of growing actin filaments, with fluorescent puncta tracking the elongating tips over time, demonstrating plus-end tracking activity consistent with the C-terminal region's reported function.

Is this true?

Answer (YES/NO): NO